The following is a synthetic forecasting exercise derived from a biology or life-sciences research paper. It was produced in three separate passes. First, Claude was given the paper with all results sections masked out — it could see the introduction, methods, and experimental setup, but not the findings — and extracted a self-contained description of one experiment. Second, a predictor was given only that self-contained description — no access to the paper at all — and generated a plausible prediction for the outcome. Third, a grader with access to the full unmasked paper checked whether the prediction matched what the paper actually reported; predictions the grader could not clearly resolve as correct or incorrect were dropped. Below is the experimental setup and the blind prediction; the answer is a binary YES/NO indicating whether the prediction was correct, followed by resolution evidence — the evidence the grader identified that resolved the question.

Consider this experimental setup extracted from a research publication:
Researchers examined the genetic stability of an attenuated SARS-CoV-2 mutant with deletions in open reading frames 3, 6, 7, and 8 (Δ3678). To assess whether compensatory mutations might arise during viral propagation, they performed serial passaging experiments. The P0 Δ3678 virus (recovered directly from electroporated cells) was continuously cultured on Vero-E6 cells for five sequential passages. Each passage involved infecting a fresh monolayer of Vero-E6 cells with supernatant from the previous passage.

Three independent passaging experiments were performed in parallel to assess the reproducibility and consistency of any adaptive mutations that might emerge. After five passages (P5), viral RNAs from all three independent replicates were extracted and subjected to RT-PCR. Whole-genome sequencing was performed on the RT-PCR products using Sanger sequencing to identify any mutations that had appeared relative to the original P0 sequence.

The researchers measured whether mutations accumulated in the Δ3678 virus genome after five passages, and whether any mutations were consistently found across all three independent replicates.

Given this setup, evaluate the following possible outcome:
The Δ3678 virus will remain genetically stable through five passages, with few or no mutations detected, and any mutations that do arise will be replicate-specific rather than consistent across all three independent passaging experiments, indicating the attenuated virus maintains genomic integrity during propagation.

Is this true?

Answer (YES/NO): NO